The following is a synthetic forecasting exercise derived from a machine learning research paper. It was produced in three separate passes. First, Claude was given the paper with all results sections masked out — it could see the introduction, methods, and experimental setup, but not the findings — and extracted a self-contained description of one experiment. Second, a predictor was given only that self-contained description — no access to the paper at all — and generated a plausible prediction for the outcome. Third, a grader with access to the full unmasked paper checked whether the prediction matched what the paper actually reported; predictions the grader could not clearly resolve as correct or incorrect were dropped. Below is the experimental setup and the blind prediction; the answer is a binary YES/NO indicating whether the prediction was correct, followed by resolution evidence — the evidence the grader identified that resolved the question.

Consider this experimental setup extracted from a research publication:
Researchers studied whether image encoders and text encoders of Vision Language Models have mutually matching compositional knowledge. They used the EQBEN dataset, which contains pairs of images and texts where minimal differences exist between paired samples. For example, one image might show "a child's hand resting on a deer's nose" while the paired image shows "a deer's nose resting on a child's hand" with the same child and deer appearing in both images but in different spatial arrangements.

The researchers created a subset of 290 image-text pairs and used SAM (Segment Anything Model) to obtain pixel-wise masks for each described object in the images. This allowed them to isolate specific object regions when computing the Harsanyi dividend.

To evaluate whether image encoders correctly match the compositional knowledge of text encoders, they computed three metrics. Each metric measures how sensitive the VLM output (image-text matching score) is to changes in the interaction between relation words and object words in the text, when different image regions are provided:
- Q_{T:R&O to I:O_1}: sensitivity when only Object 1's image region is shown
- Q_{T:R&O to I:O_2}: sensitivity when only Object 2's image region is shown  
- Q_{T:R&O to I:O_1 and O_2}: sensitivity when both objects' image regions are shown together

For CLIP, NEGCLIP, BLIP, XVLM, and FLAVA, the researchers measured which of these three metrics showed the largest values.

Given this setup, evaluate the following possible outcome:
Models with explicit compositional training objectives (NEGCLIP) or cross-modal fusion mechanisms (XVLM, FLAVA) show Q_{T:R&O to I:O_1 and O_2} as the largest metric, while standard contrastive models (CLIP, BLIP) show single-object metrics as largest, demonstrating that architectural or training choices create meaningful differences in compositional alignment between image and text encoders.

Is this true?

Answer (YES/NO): NO